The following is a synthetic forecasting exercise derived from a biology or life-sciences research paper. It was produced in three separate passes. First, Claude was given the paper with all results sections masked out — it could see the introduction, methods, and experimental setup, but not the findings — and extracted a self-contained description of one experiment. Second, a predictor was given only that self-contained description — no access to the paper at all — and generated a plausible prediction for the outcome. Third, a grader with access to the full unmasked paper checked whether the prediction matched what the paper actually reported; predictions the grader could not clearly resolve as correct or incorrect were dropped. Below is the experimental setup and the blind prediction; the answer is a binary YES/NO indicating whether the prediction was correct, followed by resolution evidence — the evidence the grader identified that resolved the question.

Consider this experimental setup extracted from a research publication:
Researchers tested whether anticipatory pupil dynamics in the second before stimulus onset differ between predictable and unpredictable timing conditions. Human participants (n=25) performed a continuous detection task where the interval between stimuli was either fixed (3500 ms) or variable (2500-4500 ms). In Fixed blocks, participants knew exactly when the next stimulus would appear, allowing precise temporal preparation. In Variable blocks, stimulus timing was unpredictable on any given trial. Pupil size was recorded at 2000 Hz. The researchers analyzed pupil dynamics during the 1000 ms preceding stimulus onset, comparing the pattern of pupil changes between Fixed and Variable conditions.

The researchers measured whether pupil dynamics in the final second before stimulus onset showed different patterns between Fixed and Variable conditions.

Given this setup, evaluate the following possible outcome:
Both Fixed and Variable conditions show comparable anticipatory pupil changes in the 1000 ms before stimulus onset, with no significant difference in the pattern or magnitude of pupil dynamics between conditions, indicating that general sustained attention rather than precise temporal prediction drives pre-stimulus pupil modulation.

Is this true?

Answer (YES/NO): NO